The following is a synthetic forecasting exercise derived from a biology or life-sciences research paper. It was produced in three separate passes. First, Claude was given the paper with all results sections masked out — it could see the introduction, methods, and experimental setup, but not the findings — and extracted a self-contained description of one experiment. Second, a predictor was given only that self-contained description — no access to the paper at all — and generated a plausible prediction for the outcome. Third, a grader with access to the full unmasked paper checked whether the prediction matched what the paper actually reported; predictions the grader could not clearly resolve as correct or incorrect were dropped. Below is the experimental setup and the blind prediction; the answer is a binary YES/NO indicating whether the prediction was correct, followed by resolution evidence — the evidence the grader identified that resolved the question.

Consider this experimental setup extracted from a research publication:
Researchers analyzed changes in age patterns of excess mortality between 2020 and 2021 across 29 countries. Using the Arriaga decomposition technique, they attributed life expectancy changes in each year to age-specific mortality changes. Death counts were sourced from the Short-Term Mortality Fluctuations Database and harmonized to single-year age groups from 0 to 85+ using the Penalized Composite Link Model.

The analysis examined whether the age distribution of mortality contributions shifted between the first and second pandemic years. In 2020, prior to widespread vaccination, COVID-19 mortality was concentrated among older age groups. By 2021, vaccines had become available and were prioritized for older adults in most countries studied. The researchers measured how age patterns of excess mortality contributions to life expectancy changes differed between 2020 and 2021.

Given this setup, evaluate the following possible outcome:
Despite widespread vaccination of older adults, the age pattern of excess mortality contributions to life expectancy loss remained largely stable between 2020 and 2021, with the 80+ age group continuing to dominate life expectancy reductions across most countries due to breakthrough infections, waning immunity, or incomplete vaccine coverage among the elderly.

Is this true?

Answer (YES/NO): NO